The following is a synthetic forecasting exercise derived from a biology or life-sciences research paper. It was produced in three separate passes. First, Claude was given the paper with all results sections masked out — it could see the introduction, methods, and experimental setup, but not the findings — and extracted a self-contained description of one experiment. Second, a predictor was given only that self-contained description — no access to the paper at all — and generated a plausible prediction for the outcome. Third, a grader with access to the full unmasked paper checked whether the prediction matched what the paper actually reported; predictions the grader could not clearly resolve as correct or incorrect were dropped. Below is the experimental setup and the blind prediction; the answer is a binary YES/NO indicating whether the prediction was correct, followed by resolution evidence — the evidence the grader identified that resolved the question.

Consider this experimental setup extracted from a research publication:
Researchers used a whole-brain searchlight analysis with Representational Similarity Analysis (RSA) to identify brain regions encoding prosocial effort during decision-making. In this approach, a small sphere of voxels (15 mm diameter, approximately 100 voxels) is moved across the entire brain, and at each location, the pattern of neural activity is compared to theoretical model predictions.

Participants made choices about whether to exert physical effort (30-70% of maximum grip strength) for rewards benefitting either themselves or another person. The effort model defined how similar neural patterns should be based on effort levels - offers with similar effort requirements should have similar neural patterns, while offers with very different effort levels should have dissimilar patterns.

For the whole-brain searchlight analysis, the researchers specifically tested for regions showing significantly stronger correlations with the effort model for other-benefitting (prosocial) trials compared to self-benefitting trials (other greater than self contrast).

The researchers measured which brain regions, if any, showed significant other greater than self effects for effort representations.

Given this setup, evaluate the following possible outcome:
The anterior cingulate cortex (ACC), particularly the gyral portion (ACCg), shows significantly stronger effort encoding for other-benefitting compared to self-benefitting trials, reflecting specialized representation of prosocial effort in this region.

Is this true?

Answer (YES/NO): NO